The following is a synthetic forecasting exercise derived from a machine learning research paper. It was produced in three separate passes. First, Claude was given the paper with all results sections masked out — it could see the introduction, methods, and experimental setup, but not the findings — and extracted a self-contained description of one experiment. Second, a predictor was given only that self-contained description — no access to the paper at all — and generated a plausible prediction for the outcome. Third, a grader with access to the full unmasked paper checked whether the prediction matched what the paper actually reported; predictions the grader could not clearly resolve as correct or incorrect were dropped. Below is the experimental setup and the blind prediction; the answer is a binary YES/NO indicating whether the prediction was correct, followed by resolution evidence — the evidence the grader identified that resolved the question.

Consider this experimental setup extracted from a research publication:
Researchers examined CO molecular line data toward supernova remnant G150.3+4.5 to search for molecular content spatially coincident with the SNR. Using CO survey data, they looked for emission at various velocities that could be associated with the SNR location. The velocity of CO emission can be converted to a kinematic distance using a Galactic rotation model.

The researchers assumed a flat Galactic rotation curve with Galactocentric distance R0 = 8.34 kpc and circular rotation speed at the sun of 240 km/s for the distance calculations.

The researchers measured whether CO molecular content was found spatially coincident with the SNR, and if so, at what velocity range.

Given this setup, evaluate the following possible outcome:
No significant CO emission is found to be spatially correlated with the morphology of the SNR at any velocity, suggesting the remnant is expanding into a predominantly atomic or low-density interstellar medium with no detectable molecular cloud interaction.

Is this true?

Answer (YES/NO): NO